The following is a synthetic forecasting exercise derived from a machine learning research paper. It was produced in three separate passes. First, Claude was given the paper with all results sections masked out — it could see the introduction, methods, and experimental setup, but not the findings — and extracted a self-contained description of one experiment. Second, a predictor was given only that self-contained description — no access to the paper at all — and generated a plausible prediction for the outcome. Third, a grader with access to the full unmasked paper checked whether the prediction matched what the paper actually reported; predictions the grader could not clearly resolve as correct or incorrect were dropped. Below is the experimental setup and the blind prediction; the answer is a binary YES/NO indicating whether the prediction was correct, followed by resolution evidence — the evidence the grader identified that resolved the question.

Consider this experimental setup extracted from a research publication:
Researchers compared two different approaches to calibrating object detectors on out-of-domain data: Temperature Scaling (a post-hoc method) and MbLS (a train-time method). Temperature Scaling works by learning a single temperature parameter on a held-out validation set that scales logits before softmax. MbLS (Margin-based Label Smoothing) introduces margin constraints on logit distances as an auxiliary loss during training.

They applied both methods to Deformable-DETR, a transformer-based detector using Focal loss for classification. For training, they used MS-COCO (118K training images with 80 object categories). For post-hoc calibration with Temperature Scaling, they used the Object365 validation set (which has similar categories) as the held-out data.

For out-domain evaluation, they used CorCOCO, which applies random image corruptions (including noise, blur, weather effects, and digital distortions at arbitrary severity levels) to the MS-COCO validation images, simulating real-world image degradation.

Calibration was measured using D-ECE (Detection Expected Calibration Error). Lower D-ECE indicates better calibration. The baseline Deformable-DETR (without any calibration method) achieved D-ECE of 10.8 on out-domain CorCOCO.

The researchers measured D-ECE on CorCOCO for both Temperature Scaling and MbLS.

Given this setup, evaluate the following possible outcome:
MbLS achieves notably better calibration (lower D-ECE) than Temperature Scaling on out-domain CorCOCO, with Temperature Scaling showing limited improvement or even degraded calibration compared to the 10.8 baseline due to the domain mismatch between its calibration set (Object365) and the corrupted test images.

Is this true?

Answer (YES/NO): NO